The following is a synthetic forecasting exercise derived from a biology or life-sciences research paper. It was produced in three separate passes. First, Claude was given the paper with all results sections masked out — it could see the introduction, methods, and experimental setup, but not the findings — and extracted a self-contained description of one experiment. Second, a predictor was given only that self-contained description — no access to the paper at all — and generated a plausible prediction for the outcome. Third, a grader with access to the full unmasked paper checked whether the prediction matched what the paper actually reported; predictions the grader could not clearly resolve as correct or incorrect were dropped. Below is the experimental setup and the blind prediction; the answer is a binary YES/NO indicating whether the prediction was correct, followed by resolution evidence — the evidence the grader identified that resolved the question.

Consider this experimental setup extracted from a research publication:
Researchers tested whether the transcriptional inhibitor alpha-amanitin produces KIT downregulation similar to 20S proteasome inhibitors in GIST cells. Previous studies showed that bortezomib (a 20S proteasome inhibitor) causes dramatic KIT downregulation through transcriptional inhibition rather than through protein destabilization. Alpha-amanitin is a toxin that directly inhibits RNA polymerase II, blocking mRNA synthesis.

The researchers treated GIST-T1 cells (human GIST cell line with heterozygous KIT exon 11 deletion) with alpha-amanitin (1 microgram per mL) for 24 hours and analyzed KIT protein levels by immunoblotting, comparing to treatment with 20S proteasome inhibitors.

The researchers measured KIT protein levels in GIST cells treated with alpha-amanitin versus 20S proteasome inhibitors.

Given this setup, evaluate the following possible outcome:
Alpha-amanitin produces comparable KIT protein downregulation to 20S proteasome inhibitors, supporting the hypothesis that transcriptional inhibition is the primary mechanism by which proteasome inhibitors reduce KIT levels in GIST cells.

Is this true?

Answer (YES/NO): YES